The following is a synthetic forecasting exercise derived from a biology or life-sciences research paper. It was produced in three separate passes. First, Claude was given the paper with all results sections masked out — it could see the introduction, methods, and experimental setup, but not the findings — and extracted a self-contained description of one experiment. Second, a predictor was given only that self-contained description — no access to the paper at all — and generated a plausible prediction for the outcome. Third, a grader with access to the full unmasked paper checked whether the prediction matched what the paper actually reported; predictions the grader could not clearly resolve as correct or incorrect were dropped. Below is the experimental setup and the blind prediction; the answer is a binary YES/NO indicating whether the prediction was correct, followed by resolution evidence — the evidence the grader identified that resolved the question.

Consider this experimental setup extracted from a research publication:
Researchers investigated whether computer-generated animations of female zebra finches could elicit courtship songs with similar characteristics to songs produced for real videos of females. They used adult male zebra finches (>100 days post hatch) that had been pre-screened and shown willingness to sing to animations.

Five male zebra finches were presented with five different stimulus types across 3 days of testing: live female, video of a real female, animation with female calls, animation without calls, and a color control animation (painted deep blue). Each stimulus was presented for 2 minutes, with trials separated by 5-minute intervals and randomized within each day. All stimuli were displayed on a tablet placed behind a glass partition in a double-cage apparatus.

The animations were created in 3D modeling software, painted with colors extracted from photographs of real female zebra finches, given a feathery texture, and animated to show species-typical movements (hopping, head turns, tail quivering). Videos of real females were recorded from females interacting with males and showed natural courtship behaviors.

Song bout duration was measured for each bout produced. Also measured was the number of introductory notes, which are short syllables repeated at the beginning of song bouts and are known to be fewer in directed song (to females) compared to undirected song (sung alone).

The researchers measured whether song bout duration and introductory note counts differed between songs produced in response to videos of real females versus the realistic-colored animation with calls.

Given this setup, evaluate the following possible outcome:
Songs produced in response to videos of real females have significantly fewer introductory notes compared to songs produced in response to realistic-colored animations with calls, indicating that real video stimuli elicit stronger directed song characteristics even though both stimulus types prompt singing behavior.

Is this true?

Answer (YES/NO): NO